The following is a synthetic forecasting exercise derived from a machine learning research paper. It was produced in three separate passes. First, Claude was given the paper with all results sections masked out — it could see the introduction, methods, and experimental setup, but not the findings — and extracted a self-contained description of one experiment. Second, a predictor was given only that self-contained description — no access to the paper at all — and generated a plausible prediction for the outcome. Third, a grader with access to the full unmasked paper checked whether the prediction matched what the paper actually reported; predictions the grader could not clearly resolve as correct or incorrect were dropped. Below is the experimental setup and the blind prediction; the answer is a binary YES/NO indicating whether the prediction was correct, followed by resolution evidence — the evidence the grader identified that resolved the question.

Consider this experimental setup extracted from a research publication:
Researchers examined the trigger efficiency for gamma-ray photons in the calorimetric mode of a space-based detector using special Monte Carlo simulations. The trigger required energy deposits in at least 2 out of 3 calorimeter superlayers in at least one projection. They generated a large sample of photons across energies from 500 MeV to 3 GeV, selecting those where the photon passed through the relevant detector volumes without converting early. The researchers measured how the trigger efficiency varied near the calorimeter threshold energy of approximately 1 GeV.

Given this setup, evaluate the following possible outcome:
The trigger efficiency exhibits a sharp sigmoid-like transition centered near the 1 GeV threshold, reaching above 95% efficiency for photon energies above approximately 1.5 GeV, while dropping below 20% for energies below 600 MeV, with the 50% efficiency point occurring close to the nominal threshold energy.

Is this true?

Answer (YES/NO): NO